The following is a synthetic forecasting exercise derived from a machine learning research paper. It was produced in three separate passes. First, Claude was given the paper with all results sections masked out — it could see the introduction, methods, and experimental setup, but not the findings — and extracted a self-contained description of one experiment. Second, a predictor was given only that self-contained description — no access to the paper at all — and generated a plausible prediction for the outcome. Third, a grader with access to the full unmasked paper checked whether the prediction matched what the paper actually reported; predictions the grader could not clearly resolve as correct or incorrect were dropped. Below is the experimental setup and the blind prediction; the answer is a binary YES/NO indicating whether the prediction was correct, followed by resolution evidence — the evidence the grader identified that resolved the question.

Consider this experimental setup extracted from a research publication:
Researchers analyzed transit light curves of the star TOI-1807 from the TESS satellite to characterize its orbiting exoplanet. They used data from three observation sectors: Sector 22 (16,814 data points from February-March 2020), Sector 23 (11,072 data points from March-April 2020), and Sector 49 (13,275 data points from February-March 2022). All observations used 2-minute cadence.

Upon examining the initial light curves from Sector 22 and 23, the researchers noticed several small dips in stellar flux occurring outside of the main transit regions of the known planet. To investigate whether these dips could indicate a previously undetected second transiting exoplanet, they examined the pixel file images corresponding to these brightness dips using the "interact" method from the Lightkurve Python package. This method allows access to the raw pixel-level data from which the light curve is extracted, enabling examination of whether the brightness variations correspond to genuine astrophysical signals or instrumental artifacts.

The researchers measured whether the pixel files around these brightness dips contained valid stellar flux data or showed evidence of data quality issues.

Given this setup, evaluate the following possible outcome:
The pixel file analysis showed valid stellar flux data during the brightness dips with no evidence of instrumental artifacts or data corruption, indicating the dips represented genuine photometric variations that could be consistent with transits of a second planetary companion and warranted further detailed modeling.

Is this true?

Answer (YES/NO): NO